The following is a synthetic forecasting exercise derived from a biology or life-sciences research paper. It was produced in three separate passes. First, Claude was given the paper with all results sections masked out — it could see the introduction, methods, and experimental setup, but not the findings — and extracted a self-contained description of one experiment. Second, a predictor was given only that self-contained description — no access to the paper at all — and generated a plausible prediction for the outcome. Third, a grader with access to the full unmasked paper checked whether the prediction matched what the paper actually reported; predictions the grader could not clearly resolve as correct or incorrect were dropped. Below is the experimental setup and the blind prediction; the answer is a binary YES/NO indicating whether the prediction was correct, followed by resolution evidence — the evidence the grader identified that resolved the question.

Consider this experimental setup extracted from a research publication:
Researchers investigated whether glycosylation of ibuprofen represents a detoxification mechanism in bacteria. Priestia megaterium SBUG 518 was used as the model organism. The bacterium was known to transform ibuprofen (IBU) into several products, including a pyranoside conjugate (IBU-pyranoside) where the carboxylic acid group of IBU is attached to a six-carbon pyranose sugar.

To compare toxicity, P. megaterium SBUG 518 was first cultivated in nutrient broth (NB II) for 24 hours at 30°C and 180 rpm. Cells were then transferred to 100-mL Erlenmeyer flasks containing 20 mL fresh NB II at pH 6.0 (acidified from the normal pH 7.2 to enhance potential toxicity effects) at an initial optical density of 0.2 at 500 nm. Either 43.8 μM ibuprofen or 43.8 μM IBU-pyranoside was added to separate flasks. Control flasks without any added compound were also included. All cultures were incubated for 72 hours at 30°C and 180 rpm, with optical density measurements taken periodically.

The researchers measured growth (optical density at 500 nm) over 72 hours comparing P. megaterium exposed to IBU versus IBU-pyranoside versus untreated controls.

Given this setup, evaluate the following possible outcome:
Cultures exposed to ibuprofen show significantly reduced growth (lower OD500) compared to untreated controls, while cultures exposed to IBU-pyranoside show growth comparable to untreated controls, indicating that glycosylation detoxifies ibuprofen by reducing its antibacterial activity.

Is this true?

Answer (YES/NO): NO